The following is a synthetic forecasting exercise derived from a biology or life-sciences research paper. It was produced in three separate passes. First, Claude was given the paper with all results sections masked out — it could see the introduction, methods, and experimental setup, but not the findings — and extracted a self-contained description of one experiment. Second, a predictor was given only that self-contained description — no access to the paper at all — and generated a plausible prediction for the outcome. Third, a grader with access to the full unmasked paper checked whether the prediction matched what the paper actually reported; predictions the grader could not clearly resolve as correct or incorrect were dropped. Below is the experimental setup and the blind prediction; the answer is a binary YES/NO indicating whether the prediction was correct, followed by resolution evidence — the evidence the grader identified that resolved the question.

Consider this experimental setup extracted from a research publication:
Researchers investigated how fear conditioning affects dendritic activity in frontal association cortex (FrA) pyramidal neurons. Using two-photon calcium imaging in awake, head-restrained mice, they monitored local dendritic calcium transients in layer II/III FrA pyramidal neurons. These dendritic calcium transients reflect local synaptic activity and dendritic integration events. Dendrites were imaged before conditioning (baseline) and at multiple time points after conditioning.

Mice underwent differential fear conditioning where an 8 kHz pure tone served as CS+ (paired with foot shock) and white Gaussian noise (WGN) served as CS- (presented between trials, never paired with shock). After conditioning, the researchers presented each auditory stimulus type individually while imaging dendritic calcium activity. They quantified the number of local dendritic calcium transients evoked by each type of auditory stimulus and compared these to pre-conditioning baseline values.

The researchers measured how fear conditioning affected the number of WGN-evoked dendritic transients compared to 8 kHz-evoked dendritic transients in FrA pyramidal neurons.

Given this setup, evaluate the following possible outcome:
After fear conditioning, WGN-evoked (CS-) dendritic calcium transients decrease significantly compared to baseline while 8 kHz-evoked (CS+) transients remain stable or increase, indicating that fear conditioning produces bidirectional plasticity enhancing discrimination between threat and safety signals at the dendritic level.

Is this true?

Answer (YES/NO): YES